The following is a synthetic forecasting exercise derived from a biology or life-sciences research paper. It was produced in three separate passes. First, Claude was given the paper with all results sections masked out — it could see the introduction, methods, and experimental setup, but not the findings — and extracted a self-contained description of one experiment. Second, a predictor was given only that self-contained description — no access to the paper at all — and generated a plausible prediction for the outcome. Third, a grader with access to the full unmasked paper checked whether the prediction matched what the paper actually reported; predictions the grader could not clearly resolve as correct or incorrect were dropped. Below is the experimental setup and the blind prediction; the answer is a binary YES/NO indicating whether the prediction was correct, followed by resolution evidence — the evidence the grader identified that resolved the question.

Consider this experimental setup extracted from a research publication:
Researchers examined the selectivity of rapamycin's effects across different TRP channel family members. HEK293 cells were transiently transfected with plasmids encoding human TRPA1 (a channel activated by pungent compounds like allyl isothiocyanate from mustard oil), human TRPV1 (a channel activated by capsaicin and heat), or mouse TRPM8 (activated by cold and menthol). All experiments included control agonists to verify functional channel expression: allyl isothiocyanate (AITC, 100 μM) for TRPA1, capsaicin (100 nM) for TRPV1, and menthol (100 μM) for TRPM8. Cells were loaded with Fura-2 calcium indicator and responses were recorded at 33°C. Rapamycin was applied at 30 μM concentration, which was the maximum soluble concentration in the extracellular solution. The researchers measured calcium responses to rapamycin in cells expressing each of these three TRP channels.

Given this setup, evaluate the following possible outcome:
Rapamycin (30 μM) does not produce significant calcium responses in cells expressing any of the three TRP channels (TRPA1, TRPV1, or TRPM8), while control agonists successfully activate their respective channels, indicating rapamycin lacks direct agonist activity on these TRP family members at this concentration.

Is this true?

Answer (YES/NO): NO